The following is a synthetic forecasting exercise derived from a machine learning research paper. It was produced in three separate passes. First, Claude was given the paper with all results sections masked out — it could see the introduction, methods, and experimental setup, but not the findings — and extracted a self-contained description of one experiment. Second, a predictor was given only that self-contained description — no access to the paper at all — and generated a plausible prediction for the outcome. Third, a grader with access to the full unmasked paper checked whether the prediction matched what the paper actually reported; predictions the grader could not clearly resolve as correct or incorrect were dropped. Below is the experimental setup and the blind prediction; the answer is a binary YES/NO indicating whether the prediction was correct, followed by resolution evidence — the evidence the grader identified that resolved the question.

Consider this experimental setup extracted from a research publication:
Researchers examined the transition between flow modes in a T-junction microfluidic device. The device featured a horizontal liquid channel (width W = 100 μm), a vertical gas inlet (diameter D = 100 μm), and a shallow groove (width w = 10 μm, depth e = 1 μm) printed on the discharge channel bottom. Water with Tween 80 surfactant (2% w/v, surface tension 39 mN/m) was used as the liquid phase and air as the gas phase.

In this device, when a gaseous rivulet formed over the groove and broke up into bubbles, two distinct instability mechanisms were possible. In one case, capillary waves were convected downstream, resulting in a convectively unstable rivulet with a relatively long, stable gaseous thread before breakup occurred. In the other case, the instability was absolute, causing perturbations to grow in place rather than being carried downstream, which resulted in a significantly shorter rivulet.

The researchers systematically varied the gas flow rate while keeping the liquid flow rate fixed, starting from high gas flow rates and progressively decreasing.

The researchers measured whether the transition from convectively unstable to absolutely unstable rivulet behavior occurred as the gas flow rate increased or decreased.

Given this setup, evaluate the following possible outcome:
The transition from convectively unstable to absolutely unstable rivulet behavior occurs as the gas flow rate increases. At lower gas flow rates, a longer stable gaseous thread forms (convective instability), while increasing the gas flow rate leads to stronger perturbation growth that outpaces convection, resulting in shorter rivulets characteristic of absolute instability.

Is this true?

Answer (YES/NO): NO